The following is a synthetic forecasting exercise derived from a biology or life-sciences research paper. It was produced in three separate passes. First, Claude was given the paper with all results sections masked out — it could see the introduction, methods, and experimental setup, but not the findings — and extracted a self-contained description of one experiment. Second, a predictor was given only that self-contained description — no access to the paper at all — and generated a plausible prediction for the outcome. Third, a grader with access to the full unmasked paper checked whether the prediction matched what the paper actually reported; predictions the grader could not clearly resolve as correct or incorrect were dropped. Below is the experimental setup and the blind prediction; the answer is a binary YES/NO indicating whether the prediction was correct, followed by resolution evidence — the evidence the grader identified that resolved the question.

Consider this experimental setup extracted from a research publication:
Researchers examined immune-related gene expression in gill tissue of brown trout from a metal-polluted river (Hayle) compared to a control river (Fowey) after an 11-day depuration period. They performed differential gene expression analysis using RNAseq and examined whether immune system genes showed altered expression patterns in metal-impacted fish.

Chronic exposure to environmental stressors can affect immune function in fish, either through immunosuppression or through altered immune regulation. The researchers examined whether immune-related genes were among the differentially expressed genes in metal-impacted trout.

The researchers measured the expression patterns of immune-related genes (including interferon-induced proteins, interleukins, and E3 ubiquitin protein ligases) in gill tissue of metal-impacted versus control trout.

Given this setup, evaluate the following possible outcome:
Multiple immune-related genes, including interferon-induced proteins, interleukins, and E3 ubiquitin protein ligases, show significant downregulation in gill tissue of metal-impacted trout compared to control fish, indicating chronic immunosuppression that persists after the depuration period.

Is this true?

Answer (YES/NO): YES